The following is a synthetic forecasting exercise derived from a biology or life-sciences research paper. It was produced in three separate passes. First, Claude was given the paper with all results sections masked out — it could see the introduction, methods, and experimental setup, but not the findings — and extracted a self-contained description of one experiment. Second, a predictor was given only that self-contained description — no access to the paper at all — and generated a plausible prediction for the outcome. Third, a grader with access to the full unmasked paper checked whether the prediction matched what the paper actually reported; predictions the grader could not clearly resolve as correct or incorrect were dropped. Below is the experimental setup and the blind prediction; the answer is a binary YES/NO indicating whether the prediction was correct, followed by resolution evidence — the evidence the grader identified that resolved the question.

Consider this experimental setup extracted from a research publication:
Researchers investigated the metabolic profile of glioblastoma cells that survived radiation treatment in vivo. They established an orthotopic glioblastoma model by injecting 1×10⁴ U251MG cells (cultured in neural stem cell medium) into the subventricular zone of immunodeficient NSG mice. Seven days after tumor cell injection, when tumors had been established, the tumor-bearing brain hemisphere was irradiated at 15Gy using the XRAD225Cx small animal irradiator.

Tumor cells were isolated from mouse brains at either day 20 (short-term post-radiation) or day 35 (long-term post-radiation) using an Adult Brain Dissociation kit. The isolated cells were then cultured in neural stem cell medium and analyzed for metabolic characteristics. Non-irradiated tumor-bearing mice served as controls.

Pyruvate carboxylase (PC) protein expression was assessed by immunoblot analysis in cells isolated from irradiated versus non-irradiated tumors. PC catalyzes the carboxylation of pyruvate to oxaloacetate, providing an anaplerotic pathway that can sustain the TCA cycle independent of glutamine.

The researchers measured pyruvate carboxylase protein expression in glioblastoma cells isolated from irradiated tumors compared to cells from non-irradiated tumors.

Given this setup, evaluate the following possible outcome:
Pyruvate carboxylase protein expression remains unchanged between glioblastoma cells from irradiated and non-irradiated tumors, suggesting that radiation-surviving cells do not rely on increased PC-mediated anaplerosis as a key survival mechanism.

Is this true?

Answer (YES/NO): NO